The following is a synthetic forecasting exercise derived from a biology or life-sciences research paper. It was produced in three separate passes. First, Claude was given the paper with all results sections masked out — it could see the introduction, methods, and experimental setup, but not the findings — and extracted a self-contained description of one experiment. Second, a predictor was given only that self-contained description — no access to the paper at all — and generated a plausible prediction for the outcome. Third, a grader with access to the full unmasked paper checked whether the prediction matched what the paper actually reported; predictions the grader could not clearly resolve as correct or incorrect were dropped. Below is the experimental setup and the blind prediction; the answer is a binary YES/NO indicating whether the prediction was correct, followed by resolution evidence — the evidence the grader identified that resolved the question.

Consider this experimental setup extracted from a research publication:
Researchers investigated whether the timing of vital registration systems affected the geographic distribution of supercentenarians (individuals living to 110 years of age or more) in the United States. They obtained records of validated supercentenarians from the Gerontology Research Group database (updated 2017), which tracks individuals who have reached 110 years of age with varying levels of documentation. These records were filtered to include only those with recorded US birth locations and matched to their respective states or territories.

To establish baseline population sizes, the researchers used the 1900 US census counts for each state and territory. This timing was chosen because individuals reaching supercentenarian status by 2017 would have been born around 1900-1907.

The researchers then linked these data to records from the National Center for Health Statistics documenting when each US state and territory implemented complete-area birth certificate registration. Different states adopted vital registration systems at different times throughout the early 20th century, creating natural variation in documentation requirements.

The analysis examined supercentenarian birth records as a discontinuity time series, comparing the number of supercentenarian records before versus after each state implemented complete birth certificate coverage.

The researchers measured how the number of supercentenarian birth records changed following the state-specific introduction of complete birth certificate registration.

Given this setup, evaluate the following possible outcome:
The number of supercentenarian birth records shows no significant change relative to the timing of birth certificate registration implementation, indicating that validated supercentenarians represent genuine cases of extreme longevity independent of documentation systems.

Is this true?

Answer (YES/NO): NO